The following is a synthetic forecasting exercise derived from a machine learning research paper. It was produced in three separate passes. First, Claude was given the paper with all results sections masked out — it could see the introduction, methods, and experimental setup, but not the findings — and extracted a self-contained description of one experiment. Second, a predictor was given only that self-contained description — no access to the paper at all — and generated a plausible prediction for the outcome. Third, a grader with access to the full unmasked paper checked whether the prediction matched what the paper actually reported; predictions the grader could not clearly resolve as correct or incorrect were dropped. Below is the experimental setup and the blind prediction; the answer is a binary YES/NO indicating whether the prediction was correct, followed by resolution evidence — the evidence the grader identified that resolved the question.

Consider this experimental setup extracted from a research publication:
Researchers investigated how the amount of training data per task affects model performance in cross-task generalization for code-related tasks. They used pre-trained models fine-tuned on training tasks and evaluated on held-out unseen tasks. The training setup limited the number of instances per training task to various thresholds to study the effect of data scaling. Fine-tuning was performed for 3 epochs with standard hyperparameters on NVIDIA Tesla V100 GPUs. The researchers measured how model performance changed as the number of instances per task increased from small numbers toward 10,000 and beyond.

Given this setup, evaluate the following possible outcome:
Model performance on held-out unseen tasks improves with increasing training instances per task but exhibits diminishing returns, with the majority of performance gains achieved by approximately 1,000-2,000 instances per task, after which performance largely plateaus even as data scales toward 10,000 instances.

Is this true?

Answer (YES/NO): NO